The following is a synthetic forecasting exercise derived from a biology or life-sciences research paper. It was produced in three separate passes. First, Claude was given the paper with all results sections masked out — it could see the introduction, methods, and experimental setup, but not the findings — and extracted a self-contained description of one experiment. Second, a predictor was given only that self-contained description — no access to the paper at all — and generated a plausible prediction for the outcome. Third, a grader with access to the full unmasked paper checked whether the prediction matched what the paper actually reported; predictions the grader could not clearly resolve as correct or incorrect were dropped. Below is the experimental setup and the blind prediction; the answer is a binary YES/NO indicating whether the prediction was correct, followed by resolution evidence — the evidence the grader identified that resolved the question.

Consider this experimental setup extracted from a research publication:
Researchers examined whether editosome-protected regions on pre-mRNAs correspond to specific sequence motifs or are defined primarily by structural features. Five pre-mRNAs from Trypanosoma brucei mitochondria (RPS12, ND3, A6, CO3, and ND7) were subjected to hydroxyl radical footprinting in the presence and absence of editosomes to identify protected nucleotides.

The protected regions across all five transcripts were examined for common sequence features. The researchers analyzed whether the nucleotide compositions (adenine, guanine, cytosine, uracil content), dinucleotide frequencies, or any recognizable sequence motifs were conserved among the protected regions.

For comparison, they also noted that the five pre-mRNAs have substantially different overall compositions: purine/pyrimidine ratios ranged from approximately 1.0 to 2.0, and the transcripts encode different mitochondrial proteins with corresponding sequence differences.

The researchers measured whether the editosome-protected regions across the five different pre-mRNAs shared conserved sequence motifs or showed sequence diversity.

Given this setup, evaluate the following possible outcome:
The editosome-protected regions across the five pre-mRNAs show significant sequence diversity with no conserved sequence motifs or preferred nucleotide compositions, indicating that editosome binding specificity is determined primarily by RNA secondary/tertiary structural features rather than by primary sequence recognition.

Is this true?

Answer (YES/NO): YES